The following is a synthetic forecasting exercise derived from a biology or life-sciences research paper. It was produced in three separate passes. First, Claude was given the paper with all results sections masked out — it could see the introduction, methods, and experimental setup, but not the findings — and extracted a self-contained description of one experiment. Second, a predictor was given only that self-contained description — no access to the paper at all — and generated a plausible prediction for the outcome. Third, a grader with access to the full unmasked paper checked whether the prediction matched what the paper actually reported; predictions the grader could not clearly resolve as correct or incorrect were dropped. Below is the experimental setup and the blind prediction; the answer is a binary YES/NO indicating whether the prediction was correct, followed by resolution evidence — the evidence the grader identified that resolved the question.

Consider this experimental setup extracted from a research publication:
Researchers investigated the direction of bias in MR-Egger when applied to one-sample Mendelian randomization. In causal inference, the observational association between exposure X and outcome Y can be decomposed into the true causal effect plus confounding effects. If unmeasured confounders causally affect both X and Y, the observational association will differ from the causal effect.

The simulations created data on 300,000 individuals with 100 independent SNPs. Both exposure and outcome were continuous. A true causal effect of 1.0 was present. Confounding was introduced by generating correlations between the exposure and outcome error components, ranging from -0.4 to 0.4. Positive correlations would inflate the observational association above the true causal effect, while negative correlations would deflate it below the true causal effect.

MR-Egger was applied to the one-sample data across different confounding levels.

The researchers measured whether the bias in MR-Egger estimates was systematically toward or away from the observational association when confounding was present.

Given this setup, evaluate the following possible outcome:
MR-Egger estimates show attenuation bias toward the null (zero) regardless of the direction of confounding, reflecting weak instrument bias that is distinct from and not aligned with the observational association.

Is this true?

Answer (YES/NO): NO